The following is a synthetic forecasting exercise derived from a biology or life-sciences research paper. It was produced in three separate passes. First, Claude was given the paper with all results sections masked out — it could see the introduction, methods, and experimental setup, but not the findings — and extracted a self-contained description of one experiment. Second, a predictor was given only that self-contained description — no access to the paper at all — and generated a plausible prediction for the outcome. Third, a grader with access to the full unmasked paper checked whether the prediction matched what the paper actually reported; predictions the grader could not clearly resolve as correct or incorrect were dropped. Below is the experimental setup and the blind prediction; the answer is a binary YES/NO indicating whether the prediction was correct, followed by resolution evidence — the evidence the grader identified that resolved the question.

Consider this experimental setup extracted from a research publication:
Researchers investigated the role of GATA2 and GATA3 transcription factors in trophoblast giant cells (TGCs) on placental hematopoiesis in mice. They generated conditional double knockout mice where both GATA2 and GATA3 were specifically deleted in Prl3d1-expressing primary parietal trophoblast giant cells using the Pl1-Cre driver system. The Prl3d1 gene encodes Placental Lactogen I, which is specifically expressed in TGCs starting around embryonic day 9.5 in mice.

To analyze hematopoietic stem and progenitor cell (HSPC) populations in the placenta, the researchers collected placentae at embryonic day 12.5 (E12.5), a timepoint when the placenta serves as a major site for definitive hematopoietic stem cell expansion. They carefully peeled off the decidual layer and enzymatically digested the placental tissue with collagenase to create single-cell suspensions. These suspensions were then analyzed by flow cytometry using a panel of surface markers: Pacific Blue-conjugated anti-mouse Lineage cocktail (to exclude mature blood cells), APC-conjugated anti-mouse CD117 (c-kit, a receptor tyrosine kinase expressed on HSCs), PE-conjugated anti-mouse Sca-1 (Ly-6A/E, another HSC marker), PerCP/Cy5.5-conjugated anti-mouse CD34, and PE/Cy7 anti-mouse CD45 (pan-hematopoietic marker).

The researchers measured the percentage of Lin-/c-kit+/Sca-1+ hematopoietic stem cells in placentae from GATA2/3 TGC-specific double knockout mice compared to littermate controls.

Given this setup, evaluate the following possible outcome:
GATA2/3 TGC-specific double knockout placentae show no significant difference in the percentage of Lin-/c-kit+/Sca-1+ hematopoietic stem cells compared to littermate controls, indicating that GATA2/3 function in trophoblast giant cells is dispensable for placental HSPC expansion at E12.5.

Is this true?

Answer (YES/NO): NO